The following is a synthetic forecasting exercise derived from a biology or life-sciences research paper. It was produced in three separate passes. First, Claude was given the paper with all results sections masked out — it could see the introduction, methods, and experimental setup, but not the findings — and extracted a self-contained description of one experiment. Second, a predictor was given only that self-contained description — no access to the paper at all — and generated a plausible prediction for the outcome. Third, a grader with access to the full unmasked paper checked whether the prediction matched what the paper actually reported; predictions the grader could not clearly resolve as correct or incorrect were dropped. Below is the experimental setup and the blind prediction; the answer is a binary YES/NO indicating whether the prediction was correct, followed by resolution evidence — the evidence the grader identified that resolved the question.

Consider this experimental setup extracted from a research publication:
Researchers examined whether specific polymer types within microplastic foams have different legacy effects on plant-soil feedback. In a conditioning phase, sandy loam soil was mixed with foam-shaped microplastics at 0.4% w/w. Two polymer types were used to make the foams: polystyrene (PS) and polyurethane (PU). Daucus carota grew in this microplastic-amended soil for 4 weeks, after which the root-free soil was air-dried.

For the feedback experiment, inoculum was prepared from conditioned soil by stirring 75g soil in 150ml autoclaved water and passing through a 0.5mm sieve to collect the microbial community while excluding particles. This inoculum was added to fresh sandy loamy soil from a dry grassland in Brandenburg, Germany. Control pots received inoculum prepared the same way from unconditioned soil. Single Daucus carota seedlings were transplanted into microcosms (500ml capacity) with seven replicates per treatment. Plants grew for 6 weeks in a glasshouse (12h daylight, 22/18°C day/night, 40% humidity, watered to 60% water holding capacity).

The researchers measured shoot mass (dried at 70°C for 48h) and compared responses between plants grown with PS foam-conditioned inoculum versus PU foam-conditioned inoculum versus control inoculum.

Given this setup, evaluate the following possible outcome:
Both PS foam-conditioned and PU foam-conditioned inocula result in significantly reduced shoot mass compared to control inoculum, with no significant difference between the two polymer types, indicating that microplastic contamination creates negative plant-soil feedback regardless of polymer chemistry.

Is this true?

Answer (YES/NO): NO